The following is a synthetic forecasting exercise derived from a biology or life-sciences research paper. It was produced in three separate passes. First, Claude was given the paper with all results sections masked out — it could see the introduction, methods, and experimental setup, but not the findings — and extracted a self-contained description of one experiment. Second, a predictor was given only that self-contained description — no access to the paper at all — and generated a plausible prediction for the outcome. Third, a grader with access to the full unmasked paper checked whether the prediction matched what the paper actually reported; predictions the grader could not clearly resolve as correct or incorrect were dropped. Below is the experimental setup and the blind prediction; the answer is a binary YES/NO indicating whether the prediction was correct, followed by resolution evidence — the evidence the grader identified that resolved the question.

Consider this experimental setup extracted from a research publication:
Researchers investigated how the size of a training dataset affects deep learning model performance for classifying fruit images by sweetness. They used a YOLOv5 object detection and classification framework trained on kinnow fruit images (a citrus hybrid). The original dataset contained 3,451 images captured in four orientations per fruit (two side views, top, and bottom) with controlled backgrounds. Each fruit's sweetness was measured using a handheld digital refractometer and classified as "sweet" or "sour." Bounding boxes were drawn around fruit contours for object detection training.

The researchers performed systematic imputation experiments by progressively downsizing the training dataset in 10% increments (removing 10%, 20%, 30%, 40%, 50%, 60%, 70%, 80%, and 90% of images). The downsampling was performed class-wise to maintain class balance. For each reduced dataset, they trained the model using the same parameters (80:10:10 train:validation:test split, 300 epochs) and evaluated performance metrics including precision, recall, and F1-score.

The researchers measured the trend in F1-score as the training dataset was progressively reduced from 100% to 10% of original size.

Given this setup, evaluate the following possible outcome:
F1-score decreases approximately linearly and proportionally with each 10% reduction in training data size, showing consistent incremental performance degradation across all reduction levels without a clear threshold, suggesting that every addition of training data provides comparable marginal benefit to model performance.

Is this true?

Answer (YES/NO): NO